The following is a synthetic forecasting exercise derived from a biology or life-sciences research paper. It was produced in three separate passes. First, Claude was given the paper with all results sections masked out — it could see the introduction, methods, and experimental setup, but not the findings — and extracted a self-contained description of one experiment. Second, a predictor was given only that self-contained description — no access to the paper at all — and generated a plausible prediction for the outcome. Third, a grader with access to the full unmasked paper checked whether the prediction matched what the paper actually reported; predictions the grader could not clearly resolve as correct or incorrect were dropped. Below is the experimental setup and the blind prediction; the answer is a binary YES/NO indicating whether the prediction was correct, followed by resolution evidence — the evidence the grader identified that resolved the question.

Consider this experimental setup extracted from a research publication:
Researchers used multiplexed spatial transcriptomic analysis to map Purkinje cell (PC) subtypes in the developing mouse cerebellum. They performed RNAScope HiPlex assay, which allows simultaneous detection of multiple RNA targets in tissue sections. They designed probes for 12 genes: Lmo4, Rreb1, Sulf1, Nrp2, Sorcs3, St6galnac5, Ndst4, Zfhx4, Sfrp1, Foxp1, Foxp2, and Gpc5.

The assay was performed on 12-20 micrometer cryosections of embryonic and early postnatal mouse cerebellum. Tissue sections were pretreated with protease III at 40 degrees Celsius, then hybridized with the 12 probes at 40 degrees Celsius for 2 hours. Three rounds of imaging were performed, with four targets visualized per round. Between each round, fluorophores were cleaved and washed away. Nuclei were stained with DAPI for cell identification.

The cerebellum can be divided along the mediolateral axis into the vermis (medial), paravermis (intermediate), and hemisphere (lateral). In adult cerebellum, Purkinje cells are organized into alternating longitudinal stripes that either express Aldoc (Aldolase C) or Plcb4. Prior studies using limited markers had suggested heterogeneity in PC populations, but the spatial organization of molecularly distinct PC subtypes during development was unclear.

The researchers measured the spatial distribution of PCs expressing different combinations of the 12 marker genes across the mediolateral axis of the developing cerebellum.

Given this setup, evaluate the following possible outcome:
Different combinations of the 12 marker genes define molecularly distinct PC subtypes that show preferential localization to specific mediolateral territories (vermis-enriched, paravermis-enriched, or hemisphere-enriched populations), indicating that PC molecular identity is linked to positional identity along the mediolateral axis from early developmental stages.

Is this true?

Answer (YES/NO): YES